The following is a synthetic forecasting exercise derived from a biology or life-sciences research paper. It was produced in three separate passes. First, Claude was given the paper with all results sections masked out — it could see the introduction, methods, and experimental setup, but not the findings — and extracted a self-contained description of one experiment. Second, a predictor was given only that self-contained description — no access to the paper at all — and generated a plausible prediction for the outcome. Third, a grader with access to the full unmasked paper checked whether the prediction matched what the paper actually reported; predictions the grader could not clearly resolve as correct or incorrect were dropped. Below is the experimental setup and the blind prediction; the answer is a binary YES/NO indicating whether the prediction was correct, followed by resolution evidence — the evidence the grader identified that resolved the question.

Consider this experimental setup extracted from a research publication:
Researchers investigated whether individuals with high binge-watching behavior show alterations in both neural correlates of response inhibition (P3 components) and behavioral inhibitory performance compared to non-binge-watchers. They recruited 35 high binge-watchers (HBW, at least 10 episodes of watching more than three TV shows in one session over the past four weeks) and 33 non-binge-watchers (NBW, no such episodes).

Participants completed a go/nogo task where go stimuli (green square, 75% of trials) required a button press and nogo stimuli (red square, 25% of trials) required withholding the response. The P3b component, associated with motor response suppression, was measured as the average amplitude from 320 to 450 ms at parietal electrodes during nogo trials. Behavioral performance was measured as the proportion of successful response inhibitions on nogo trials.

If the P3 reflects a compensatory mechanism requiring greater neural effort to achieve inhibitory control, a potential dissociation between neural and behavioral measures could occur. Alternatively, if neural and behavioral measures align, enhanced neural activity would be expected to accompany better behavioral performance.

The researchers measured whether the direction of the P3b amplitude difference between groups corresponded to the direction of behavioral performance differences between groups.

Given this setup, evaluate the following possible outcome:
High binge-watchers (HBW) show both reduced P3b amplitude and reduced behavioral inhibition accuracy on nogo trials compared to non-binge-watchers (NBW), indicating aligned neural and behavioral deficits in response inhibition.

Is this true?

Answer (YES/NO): NO